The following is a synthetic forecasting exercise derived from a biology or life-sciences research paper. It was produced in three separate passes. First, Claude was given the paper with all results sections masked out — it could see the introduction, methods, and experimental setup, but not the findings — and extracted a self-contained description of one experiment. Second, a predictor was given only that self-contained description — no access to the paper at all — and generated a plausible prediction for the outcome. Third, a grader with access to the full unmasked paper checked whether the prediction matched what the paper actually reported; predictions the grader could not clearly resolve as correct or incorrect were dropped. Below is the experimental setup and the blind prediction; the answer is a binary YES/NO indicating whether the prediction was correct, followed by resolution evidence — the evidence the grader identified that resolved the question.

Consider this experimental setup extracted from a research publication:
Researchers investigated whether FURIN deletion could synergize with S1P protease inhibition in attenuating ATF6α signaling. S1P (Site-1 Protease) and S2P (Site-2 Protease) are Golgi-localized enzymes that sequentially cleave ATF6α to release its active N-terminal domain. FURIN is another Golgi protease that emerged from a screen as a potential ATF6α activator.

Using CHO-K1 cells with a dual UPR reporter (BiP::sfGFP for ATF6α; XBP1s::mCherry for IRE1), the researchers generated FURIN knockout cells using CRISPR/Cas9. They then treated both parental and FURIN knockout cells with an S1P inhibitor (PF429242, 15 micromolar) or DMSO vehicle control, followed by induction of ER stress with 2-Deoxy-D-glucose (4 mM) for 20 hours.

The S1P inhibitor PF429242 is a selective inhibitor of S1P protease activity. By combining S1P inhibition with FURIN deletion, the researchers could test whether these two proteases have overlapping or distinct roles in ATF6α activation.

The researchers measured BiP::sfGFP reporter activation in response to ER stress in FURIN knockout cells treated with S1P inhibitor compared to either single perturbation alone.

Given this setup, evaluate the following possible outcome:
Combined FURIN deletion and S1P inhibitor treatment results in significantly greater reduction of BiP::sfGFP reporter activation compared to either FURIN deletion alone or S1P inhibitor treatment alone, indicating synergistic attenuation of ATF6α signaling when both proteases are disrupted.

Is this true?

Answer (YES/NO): YES